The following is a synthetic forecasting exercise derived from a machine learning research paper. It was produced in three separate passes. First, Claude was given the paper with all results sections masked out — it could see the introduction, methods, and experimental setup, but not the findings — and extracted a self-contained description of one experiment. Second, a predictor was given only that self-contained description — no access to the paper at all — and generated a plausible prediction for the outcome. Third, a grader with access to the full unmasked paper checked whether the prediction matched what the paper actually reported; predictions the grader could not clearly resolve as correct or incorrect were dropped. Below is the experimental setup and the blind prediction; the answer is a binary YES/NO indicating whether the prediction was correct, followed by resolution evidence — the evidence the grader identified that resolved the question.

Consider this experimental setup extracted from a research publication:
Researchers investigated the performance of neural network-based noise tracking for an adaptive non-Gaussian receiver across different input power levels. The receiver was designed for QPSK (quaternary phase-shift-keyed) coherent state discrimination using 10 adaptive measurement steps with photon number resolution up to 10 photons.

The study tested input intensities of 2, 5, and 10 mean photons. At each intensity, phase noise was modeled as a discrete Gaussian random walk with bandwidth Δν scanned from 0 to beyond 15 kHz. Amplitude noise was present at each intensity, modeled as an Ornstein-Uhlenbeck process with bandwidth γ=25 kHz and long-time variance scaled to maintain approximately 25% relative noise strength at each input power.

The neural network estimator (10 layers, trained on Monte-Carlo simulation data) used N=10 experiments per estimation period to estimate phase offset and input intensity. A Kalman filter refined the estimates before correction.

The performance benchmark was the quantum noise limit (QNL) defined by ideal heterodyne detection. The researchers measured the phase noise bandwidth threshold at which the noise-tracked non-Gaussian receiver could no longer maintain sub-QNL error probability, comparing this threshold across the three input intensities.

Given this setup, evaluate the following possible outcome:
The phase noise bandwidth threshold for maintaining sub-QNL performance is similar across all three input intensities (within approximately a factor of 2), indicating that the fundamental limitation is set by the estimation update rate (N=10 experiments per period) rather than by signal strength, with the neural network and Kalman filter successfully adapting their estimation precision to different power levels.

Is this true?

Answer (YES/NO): YES